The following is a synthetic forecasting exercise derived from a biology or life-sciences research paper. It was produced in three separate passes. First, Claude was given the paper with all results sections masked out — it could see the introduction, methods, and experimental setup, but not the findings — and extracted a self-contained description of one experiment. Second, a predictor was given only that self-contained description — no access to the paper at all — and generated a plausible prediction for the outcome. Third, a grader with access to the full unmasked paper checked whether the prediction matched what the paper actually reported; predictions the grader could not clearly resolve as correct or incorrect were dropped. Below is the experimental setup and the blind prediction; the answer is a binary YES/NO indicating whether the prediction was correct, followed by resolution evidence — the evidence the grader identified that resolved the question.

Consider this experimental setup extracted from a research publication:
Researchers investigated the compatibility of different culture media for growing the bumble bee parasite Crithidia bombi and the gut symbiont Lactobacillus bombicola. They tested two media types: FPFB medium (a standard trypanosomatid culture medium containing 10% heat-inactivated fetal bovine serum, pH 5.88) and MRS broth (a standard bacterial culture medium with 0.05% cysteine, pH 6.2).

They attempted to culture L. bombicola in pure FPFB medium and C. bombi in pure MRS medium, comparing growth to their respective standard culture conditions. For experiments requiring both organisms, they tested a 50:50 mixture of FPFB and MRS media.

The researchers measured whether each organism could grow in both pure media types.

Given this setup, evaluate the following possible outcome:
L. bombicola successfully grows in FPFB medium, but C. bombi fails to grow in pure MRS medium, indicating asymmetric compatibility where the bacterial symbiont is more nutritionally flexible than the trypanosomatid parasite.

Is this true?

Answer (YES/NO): NO